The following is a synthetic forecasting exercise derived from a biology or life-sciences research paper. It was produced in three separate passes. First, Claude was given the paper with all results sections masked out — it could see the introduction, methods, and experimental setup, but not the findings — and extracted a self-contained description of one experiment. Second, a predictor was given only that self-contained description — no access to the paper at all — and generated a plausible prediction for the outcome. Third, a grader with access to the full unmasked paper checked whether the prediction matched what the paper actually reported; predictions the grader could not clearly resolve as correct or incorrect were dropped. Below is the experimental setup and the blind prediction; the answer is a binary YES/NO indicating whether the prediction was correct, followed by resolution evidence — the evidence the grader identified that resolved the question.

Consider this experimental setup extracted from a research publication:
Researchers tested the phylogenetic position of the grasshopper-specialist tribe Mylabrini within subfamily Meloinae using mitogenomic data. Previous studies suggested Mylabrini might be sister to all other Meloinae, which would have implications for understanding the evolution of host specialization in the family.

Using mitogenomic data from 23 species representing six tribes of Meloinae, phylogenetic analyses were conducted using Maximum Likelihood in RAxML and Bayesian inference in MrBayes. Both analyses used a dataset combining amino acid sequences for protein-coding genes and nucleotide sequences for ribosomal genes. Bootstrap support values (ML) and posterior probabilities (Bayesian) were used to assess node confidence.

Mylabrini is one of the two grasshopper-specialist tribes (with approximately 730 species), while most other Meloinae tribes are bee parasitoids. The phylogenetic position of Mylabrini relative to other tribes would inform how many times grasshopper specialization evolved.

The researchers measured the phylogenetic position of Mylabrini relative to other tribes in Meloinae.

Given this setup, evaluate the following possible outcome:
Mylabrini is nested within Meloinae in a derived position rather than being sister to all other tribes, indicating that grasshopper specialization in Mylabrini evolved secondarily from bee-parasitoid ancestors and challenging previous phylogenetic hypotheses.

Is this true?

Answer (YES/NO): NO